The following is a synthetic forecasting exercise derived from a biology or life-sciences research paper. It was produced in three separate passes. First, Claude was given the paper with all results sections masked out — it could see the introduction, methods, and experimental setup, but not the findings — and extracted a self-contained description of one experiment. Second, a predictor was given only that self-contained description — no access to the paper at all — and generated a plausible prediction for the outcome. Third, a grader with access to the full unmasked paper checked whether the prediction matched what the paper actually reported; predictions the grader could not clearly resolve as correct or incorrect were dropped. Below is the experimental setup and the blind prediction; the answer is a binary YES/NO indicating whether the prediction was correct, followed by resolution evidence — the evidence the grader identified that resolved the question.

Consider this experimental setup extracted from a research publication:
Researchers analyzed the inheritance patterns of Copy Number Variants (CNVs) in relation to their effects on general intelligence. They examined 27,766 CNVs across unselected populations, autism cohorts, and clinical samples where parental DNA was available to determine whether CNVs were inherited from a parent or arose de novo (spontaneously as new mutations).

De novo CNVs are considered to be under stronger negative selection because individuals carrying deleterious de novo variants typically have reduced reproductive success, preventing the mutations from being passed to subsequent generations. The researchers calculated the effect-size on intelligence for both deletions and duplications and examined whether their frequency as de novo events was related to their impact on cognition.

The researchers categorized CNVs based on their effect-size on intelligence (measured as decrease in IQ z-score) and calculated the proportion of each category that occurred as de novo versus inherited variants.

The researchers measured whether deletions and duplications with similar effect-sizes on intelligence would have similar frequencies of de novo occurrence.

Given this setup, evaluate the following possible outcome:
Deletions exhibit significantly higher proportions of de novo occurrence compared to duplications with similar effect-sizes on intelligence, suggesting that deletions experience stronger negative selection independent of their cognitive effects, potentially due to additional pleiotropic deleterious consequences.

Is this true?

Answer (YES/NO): NO